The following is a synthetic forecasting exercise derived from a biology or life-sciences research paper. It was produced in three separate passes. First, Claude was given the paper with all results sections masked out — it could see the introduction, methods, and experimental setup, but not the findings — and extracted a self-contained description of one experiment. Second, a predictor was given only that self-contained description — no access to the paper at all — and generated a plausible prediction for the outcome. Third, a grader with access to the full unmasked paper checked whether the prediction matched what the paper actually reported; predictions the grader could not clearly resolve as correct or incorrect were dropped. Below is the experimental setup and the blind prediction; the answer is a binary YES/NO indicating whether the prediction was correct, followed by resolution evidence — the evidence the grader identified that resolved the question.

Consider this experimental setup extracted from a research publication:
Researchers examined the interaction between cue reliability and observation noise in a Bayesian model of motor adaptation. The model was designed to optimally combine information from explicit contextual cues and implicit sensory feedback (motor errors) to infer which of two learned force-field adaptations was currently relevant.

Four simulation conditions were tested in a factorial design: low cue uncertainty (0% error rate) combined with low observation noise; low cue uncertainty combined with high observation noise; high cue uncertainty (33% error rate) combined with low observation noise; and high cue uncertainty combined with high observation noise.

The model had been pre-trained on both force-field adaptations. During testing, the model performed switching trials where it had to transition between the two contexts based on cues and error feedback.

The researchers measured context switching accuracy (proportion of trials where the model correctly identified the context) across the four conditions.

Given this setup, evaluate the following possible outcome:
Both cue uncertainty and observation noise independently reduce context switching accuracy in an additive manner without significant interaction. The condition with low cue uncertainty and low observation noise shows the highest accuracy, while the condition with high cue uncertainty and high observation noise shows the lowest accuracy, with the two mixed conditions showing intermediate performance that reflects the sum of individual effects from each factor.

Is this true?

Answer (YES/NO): NO